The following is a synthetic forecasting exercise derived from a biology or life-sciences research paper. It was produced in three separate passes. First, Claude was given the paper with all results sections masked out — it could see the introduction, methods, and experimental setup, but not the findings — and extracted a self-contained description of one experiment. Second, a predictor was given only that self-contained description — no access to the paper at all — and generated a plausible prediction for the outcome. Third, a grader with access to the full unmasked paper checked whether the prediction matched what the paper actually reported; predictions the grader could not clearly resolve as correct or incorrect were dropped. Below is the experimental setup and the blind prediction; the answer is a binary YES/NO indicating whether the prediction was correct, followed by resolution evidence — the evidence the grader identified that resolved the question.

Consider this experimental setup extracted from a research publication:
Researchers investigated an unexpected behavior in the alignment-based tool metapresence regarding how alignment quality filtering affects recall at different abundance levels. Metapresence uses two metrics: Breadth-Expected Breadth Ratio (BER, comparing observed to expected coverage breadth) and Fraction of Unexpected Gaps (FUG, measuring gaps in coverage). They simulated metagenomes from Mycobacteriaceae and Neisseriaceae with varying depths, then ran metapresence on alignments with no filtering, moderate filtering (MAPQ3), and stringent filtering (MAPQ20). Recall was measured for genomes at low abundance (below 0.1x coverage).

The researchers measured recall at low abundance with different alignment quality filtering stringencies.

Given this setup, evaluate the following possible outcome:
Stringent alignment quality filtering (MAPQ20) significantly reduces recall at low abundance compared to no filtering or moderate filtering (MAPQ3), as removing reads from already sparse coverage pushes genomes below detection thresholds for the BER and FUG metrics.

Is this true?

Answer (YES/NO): NO